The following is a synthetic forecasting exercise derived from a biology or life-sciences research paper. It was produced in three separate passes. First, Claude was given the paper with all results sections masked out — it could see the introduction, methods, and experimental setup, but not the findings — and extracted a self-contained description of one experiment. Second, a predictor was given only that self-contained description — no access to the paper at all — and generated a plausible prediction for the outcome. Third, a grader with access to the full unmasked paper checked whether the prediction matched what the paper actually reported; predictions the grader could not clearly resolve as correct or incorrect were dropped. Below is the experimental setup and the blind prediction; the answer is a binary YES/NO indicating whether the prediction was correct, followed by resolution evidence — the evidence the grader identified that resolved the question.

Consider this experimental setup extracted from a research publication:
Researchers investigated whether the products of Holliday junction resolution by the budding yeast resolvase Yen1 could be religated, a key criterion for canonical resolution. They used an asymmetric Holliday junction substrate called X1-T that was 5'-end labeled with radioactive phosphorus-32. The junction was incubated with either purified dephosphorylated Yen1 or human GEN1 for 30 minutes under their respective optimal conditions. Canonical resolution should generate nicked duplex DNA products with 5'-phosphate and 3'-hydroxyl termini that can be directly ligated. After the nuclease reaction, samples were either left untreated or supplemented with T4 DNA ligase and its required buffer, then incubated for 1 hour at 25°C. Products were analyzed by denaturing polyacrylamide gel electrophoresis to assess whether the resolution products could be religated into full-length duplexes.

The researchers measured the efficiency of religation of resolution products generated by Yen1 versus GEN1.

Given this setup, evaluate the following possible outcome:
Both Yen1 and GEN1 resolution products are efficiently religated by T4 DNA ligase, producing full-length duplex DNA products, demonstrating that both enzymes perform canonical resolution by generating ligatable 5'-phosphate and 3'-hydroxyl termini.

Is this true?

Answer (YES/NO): NO